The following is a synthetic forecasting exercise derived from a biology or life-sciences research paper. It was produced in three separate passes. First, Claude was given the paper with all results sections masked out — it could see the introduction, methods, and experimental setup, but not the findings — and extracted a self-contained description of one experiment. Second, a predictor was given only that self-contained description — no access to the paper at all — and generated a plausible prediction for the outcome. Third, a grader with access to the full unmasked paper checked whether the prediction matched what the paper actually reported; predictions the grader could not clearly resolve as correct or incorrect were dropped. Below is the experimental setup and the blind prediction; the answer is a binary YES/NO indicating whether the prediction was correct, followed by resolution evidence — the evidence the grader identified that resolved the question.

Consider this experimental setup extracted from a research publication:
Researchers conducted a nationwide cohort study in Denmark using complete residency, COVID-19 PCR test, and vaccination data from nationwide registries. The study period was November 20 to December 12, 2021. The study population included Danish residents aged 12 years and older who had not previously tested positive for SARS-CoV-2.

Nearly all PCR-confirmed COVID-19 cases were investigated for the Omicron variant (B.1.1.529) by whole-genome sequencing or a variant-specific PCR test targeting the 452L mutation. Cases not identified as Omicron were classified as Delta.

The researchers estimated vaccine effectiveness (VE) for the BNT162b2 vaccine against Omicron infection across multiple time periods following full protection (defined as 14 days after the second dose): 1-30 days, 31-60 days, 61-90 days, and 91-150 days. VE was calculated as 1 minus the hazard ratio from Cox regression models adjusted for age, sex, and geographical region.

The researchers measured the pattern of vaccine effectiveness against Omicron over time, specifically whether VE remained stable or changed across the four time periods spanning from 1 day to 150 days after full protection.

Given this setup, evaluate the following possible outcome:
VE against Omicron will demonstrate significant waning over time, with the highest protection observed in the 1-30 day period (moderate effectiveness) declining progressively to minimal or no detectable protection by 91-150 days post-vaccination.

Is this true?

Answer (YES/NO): YES